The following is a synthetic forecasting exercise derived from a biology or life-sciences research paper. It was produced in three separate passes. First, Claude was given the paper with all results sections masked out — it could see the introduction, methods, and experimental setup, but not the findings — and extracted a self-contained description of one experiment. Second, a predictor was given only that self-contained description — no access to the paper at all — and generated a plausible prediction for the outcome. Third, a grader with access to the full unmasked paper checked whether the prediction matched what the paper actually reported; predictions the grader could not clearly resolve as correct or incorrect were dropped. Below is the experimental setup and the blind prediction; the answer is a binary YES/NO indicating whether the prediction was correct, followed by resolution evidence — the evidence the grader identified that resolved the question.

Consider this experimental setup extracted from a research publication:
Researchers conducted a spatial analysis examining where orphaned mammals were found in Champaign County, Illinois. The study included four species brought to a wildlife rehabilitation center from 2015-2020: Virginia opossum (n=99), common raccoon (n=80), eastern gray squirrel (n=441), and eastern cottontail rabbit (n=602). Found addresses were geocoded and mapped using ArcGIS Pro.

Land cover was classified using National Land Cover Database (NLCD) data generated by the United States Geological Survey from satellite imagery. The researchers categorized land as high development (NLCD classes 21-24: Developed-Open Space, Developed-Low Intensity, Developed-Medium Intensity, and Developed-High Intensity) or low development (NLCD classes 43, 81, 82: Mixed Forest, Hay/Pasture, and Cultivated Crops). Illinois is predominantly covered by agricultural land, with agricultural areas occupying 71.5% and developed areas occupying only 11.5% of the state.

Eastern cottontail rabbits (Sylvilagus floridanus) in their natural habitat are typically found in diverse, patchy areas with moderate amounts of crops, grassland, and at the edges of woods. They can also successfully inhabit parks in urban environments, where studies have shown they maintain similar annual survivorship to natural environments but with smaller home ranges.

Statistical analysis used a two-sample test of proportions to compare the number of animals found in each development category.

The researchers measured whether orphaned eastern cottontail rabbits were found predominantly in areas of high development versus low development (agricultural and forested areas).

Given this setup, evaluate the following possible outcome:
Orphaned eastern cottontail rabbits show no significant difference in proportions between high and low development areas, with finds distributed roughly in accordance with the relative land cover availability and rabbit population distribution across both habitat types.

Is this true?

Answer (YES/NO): NO